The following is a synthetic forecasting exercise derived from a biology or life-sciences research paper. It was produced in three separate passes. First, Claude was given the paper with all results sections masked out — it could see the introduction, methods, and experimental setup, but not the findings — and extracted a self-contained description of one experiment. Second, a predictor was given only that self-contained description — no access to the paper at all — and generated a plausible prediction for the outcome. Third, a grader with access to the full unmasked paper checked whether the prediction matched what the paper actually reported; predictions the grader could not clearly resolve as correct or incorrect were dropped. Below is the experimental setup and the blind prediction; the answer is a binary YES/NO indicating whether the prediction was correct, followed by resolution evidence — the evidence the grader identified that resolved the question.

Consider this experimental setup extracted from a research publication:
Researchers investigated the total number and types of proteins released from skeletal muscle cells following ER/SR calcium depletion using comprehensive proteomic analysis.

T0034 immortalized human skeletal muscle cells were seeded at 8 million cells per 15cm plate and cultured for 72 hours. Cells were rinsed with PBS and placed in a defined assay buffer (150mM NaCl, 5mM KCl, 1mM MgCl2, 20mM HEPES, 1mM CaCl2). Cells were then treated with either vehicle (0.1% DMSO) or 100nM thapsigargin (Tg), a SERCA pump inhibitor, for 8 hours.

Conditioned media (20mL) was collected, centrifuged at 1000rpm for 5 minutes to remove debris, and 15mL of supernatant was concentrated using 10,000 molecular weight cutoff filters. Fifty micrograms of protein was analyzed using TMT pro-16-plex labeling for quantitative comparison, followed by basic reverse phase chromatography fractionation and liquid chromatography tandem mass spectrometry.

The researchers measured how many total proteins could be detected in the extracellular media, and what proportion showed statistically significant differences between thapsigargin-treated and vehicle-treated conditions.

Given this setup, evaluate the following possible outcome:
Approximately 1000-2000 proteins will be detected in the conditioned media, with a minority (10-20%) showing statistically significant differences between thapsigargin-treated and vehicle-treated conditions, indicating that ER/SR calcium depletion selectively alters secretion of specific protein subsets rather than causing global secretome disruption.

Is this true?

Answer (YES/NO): NO